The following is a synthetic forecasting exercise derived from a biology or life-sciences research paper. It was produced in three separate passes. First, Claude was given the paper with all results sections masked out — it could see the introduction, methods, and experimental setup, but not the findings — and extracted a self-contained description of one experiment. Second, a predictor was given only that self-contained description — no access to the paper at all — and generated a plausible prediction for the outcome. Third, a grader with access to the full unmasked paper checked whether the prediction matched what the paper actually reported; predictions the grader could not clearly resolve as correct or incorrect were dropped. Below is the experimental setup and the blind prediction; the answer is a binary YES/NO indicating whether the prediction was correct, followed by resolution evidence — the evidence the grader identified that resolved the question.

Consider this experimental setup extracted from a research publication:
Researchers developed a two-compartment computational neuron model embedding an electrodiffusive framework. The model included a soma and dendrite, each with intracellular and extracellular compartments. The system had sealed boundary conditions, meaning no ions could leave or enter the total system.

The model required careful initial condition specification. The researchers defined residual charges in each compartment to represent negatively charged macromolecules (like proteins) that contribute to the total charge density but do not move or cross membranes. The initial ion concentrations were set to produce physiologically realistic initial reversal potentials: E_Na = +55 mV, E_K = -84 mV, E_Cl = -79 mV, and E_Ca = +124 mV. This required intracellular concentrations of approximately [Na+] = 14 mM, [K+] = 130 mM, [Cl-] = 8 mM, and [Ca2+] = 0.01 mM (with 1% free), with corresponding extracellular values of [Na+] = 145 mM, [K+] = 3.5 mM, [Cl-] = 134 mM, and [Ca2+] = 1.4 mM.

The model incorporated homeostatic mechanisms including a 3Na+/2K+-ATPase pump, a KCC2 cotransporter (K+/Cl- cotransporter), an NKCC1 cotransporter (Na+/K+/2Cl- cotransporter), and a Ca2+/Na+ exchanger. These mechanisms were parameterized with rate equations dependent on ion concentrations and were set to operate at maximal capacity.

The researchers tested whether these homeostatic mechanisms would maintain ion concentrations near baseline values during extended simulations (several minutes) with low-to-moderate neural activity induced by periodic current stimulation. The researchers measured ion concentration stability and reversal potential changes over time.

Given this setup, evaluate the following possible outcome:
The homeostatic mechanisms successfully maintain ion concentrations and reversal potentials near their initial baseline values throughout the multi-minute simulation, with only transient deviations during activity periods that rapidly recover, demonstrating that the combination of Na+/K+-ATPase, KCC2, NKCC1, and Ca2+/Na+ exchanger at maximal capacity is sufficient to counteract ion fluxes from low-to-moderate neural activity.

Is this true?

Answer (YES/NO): YES